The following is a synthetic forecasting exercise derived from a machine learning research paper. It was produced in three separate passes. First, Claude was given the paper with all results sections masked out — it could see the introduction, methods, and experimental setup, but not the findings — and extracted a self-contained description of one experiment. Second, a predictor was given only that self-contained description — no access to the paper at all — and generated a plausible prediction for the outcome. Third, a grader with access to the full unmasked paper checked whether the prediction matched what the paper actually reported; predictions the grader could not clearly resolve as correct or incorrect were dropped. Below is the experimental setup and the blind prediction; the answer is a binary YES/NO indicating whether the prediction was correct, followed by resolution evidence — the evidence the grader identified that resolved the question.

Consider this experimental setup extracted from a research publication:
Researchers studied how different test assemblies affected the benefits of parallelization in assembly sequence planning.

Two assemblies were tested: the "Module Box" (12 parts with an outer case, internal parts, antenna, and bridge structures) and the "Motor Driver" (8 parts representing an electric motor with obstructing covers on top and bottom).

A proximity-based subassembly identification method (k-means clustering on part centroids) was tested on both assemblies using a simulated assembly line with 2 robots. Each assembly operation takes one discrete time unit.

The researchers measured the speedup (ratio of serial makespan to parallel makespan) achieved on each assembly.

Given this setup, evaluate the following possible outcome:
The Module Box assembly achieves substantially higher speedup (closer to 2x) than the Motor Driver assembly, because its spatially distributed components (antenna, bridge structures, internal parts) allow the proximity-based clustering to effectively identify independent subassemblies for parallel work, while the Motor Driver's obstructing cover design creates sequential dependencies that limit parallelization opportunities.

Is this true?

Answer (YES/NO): YES